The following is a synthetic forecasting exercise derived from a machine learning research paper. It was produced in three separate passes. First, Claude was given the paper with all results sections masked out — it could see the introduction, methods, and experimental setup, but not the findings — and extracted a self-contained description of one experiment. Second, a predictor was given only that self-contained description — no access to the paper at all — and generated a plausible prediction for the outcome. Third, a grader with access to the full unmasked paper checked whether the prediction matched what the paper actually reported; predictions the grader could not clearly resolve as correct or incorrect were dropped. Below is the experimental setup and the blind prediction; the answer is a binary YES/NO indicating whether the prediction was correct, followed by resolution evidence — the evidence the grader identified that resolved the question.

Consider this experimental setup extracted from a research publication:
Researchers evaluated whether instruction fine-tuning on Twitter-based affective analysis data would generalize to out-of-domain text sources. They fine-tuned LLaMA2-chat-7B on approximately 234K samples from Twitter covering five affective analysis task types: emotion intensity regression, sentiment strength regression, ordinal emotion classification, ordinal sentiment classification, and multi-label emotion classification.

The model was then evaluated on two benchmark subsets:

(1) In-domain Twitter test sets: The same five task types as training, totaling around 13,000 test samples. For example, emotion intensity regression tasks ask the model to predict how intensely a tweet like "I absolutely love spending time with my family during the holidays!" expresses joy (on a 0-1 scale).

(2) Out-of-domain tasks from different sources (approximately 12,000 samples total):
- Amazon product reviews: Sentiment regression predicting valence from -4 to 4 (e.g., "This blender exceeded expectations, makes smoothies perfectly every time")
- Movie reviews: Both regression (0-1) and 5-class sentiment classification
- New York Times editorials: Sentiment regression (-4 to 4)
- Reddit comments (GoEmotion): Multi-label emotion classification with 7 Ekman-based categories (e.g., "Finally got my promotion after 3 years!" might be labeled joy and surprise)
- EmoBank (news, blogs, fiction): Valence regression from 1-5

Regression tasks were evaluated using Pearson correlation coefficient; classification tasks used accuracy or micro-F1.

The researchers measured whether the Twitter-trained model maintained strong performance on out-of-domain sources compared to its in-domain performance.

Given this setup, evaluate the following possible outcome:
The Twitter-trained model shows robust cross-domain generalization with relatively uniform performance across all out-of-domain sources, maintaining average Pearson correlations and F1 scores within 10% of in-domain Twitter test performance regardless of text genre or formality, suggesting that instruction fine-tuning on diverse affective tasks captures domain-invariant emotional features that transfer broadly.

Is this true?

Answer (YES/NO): NO